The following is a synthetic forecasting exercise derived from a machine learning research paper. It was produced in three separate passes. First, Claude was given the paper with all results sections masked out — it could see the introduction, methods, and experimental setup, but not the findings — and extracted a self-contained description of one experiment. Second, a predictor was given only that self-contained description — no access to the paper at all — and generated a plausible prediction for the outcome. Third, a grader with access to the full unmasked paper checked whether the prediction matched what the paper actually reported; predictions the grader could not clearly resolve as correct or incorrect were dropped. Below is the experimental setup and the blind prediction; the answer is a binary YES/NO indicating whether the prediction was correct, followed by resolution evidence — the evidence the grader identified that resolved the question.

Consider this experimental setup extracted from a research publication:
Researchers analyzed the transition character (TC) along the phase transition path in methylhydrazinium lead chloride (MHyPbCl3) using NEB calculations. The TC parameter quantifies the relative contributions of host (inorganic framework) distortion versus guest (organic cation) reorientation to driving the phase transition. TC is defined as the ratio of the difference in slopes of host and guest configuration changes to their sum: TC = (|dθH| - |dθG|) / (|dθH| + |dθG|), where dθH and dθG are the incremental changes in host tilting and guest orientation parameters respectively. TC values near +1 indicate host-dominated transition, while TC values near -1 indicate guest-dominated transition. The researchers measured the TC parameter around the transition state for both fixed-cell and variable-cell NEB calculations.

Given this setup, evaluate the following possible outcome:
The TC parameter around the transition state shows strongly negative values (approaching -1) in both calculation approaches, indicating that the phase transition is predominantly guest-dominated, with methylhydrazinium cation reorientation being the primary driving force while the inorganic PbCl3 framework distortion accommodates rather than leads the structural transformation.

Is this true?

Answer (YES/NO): YES